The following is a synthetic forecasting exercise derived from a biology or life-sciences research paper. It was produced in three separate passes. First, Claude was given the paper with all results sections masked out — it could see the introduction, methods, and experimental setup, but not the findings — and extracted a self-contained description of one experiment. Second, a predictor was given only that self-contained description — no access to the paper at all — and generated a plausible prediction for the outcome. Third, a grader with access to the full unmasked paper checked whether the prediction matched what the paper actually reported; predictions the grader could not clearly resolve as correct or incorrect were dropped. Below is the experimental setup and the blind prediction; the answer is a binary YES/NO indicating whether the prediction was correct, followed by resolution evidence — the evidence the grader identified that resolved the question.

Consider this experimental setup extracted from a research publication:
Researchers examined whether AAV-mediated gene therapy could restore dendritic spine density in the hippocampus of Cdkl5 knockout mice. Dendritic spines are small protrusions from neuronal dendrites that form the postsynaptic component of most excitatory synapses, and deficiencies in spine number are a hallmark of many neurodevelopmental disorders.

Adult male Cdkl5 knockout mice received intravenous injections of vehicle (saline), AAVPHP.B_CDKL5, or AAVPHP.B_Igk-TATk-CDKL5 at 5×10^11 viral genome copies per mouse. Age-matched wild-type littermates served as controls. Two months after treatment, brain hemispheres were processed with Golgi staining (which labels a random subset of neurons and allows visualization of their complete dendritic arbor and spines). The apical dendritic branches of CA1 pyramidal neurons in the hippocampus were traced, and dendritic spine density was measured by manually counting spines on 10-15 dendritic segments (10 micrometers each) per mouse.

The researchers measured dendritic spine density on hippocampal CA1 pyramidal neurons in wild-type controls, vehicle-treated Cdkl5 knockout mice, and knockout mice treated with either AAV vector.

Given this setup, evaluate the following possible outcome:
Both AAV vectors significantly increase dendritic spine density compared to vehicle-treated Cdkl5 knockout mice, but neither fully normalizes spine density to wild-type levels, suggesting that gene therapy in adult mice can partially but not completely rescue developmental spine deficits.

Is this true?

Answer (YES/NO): NO